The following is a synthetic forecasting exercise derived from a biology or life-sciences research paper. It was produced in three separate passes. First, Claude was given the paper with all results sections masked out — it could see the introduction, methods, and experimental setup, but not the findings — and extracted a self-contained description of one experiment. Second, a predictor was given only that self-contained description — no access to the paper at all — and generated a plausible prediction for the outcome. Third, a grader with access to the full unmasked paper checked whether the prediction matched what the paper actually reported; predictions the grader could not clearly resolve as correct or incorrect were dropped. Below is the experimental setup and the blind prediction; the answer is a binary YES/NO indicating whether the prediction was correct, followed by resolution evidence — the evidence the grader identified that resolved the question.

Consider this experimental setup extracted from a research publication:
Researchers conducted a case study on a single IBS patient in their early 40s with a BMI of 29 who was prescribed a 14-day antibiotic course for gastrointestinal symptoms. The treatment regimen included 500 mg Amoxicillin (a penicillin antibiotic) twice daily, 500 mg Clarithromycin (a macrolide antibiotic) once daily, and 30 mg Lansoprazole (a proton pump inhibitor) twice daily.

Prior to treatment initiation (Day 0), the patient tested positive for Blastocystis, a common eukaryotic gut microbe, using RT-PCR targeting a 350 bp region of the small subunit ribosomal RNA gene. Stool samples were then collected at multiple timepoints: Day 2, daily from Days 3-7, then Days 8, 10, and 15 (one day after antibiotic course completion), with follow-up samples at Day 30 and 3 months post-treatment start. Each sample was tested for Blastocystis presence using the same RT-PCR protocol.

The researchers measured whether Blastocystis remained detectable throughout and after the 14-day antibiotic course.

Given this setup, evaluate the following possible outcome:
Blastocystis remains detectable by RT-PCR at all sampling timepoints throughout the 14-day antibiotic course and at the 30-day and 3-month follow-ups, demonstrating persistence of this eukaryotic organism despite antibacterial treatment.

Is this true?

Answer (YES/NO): NO